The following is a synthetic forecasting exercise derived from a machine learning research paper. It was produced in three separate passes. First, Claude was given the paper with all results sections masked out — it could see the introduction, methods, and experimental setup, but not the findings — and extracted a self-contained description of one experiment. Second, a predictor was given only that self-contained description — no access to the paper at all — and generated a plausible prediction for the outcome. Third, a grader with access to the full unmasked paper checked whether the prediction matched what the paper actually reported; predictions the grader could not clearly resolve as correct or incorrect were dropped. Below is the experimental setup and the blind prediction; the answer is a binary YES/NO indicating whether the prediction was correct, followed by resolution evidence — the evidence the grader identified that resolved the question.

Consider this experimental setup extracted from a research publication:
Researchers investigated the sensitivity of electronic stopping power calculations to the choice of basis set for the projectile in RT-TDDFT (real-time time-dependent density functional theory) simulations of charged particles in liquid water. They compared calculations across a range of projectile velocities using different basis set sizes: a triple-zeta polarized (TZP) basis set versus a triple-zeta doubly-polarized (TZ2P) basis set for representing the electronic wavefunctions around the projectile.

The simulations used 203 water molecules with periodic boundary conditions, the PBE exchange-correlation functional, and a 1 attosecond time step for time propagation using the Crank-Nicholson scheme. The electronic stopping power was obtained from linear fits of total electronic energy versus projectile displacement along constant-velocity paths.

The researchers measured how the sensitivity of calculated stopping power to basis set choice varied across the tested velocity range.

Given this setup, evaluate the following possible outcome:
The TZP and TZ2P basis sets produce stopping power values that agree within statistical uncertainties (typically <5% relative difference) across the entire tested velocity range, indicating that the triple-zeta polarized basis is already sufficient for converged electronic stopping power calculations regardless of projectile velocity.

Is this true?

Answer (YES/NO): NO